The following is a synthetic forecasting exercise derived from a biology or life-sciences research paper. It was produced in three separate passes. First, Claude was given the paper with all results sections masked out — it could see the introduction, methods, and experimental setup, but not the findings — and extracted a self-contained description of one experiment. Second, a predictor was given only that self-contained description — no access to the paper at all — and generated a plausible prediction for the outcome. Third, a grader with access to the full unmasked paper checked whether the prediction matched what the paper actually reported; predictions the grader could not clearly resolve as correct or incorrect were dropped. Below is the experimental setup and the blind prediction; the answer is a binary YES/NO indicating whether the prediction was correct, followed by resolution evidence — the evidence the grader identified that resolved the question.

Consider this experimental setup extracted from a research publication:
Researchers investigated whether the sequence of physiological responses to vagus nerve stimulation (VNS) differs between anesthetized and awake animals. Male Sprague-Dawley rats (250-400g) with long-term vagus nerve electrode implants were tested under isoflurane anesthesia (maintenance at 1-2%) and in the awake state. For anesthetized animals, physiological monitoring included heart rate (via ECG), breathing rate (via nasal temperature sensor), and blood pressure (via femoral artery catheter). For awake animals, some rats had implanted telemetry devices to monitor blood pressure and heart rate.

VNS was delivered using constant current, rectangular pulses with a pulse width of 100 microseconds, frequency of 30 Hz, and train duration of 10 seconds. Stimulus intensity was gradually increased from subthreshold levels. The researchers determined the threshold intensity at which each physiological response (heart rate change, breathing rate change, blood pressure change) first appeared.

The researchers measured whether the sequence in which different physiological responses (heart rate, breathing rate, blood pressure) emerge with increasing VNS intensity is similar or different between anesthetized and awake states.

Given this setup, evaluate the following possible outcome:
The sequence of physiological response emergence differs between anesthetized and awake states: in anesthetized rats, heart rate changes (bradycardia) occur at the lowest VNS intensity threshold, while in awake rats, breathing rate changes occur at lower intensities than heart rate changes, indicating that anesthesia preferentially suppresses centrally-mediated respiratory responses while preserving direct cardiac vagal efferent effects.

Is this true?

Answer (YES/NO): NO